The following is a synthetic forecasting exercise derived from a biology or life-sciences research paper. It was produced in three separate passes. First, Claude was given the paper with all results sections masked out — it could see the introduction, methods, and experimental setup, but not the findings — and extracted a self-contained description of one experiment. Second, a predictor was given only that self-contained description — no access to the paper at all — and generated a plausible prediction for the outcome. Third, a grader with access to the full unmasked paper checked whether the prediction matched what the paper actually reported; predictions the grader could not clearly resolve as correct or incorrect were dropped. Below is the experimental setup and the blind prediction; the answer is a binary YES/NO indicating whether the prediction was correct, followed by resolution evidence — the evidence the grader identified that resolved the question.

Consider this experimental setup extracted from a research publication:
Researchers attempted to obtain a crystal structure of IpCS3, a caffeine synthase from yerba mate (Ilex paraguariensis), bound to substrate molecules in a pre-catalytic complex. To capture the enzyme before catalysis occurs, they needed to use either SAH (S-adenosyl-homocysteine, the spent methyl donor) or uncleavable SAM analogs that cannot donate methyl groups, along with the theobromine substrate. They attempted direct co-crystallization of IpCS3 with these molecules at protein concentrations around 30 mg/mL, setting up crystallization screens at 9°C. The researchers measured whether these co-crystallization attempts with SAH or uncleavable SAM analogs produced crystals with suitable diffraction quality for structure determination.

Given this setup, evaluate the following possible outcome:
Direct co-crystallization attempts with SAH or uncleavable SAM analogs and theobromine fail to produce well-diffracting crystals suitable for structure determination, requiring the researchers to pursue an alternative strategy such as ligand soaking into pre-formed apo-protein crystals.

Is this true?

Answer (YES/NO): YES